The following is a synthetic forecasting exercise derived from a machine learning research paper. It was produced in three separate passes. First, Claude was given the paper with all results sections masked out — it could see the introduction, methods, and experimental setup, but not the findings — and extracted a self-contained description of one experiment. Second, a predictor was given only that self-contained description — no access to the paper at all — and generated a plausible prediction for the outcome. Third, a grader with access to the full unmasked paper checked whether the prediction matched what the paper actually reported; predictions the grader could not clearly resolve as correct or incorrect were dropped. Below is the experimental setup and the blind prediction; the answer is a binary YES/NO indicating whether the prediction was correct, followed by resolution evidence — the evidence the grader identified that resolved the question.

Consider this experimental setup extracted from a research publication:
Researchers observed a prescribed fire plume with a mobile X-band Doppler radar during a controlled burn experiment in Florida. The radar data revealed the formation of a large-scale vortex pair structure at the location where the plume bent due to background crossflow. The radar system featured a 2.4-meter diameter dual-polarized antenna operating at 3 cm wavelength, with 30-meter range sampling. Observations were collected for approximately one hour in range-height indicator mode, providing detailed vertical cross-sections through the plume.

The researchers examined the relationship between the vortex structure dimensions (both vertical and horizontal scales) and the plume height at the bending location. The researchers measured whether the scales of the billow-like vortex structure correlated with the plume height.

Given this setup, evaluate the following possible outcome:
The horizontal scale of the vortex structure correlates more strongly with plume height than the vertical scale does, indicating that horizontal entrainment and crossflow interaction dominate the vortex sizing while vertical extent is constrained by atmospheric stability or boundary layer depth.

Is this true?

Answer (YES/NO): NO